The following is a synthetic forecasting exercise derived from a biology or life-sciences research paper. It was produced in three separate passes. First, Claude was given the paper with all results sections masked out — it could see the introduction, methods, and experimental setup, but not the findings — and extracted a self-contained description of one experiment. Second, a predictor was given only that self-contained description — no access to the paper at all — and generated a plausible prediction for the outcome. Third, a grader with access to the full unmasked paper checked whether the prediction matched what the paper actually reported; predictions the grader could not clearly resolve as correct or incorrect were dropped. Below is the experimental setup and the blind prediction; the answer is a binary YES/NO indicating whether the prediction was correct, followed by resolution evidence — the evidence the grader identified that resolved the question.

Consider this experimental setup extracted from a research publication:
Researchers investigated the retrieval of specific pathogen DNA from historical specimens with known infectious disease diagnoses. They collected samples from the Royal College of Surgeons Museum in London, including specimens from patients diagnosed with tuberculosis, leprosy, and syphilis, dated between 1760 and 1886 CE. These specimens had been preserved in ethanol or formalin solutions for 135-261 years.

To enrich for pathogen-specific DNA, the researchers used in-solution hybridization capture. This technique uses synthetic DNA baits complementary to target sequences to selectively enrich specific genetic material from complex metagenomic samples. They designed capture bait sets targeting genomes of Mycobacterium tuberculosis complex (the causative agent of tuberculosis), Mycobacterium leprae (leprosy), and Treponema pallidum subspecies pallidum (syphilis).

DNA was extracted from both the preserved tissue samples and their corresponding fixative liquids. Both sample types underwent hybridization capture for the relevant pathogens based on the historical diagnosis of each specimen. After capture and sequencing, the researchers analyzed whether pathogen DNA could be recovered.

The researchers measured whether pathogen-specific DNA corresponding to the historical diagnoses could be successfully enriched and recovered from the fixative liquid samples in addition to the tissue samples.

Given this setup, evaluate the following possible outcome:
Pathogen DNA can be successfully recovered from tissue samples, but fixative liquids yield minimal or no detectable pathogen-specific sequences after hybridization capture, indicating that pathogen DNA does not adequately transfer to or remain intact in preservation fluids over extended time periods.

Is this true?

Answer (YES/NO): NO